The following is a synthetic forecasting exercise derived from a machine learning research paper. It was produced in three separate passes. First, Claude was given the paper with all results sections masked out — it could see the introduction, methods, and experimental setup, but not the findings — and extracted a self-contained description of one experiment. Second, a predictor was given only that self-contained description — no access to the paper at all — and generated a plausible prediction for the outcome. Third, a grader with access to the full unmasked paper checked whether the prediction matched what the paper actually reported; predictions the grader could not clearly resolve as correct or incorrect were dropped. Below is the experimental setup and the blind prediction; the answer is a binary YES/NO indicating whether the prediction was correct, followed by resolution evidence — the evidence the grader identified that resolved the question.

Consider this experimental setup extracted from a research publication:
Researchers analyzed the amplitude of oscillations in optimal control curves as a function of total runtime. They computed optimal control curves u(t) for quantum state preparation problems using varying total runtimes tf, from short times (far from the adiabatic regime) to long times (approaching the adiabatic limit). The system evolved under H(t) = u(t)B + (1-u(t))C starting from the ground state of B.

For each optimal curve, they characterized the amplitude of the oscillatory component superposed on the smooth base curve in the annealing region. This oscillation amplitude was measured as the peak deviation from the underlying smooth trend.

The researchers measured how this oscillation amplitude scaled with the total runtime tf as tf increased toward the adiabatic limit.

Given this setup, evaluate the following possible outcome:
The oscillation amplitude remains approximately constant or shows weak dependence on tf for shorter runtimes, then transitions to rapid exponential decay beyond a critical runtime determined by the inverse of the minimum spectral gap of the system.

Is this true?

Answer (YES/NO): NO